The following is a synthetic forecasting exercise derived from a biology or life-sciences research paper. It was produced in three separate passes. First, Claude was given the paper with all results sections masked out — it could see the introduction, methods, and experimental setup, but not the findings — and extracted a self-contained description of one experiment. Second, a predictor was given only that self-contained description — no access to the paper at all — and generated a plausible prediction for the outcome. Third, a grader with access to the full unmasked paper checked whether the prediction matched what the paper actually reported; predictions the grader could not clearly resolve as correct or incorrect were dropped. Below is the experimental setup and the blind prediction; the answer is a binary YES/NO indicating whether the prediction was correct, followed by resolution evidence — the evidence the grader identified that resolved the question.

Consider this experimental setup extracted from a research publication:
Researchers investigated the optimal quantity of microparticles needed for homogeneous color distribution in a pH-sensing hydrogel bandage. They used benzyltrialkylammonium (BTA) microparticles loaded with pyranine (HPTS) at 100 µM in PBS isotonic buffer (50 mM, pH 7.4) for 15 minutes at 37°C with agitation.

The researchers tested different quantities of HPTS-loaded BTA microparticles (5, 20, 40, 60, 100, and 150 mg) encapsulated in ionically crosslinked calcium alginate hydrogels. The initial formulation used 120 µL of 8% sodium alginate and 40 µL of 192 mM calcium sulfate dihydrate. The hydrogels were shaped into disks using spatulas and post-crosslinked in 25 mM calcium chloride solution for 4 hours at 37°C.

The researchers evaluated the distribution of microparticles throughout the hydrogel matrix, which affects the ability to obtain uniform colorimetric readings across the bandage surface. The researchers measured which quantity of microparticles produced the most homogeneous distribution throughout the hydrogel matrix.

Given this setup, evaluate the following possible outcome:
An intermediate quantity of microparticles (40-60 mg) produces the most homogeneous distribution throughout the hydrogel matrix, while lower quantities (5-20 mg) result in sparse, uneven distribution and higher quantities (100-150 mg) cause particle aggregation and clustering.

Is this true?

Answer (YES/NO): NO